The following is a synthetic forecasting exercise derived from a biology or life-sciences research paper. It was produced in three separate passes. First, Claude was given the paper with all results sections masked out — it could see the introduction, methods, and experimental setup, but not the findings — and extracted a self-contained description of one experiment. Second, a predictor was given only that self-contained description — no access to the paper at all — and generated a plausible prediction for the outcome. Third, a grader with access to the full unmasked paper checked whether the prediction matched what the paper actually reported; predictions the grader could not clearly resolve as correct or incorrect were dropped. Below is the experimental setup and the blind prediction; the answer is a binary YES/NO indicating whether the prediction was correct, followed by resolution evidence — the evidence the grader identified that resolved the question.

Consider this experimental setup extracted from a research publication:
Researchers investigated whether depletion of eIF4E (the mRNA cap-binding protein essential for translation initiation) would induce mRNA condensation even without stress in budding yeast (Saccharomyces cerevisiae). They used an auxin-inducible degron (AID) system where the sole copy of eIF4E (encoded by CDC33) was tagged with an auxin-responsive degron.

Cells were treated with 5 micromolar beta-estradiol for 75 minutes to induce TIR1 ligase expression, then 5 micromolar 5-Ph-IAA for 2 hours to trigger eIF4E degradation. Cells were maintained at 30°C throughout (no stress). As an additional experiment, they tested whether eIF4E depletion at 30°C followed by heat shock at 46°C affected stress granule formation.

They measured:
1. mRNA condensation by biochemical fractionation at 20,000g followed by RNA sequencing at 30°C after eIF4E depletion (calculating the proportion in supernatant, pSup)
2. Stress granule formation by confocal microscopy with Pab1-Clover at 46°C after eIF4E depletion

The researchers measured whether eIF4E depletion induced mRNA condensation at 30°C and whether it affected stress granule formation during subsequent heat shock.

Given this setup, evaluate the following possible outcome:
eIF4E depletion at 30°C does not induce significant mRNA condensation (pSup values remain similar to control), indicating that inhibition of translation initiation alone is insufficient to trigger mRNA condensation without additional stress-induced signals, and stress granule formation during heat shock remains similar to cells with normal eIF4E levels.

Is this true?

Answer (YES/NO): NO